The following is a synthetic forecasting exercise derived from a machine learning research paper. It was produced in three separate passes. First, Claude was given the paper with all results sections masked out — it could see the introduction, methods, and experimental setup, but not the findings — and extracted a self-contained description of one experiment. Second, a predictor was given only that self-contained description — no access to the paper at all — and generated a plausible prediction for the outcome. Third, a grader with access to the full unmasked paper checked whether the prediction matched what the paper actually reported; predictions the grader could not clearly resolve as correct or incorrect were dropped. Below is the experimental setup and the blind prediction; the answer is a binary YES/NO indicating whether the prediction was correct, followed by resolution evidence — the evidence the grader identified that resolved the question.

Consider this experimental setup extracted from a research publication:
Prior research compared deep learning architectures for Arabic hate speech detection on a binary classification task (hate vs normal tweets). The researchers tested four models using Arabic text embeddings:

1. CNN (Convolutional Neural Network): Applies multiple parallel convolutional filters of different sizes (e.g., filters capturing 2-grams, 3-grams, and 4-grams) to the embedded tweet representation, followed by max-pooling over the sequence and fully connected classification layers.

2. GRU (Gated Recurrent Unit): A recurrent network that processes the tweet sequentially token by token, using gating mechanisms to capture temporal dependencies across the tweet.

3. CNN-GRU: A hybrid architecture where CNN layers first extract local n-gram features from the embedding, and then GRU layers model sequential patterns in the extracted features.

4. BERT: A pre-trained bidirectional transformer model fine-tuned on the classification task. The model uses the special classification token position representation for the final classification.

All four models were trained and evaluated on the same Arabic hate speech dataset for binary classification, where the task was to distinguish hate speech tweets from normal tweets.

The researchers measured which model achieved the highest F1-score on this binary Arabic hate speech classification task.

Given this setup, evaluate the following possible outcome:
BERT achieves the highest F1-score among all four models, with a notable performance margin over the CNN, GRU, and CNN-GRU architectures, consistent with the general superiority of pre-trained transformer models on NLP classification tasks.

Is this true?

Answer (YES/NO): NO